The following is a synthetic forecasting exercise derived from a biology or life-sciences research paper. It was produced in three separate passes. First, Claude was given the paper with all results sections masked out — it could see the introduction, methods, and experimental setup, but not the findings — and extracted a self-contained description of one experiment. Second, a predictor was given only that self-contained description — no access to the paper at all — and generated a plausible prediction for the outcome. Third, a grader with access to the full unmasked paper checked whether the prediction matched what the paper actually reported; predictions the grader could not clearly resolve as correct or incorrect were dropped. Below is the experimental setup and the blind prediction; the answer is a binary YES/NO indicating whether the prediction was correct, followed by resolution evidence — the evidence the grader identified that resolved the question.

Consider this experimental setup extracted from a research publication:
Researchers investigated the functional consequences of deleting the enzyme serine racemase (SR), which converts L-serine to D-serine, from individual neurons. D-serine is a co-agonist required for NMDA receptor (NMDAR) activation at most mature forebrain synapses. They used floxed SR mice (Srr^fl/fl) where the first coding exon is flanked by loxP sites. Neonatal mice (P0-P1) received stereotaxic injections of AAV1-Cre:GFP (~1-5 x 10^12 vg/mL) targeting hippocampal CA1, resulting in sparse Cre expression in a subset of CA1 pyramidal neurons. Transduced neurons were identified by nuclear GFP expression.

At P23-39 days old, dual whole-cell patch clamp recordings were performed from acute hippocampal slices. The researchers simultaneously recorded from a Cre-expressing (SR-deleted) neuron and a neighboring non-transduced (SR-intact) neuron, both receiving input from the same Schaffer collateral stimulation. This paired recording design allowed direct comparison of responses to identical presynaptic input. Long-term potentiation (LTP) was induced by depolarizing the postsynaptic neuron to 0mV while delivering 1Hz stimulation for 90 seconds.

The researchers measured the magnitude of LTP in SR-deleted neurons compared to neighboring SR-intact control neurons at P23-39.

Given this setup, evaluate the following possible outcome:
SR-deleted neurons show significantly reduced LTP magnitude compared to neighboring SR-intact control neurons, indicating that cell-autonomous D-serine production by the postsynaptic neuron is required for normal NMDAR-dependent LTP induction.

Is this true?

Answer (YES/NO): YES